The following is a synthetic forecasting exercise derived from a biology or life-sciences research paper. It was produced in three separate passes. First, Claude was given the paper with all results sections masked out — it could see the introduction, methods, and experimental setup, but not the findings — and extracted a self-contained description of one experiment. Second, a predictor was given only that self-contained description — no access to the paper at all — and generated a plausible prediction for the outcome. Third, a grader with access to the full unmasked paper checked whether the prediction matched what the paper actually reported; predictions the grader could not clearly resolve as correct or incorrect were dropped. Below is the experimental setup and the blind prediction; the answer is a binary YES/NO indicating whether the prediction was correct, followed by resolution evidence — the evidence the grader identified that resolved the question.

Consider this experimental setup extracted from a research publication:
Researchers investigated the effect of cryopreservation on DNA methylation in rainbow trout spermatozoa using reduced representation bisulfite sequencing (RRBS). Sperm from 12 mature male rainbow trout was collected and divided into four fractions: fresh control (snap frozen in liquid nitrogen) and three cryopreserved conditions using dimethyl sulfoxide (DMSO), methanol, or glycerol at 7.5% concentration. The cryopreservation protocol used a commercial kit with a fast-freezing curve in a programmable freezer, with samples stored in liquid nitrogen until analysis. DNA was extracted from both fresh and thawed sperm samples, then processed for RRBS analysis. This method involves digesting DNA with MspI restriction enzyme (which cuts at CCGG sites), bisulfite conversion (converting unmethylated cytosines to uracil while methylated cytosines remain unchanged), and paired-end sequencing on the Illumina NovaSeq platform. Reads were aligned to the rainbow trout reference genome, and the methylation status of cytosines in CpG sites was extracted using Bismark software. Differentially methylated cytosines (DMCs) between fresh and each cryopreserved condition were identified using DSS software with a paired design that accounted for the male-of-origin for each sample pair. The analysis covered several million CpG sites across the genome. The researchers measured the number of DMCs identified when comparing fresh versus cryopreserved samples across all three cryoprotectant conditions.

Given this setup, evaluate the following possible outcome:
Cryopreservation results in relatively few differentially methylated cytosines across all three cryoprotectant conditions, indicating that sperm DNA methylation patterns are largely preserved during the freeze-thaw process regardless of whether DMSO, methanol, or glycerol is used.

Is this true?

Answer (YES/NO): YES